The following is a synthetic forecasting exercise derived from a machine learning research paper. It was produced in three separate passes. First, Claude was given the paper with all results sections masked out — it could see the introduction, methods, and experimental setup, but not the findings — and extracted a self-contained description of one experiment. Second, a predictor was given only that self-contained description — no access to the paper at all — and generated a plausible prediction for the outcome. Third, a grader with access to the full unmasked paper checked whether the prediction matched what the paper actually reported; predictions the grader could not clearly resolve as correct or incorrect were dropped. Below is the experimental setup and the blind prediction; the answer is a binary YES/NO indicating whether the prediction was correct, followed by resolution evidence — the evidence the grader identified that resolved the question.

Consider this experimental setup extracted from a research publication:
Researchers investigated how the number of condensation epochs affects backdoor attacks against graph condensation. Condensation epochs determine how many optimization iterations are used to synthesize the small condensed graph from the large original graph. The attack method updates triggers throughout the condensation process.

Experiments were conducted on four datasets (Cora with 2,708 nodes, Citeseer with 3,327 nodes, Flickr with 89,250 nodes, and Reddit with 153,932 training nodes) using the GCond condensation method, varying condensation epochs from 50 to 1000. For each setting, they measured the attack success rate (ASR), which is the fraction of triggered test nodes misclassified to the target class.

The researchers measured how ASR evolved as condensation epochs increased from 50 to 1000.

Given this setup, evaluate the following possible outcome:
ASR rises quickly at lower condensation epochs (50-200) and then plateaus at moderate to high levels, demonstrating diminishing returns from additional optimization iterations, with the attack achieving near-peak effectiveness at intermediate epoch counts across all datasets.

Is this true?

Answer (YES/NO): NO